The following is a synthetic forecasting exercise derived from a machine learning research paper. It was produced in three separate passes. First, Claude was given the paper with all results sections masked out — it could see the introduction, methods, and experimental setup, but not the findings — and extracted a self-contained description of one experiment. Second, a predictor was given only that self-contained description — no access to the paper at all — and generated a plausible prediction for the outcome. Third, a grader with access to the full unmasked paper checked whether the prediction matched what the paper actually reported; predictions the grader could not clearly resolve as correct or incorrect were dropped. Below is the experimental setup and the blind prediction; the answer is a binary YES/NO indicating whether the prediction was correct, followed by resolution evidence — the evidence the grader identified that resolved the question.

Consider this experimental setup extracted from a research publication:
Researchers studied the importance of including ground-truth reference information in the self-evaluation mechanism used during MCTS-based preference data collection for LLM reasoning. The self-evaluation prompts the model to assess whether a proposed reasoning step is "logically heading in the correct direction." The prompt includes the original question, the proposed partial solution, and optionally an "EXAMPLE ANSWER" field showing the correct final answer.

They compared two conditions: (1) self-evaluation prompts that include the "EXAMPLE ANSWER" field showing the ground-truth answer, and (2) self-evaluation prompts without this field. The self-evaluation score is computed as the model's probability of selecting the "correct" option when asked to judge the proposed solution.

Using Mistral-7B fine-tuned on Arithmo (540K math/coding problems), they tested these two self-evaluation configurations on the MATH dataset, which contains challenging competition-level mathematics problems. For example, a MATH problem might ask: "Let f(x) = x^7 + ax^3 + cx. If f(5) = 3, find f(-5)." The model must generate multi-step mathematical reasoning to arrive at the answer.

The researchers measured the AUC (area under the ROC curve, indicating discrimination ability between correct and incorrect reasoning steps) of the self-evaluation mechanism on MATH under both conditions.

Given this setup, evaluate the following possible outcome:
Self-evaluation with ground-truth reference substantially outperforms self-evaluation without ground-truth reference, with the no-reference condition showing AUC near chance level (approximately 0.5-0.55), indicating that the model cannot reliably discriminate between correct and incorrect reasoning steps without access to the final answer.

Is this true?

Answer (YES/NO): NO